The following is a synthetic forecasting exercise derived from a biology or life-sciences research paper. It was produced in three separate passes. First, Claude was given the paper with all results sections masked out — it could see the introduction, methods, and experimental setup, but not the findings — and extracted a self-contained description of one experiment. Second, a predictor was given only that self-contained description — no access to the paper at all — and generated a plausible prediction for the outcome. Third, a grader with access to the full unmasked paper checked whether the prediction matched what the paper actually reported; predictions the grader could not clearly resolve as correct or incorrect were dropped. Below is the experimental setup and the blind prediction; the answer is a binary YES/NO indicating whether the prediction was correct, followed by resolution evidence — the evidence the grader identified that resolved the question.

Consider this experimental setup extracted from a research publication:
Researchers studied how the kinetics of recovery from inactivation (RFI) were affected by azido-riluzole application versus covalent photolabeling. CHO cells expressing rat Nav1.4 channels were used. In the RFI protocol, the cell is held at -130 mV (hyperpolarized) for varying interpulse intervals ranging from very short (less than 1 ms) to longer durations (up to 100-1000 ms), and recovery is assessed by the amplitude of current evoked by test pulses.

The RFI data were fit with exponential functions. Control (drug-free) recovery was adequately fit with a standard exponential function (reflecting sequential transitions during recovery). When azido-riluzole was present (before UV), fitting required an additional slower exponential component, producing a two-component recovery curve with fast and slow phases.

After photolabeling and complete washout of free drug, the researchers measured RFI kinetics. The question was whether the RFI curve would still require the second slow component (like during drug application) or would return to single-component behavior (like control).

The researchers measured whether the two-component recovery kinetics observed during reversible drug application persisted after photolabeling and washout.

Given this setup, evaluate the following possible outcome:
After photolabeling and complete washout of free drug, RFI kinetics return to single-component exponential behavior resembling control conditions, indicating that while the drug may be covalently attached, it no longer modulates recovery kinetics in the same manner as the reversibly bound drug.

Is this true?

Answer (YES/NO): NO